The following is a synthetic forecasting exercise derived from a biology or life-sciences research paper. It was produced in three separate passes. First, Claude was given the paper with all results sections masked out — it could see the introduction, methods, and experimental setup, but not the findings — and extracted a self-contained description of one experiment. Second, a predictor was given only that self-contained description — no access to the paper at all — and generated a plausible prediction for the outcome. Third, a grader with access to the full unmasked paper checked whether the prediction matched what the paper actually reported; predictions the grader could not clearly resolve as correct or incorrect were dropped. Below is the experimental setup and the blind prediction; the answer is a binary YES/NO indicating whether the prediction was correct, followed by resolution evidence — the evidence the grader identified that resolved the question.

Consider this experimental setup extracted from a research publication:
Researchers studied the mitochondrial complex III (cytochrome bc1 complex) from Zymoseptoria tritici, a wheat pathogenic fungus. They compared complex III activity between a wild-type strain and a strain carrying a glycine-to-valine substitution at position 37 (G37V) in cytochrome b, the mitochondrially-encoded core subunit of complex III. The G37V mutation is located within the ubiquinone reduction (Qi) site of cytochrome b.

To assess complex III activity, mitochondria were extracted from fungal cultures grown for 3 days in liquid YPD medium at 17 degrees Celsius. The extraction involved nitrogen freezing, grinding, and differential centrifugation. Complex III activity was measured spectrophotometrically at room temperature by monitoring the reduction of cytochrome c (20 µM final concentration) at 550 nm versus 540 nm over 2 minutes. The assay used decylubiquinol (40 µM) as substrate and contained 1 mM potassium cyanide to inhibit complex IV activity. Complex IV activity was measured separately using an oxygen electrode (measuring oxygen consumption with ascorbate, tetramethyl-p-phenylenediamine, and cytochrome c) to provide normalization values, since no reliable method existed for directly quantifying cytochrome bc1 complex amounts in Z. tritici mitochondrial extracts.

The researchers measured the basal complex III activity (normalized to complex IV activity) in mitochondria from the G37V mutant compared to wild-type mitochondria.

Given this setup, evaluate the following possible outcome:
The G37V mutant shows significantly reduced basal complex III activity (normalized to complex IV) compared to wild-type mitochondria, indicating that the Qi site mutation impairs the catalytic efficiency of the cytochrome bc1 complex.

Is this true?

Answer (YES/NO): YES